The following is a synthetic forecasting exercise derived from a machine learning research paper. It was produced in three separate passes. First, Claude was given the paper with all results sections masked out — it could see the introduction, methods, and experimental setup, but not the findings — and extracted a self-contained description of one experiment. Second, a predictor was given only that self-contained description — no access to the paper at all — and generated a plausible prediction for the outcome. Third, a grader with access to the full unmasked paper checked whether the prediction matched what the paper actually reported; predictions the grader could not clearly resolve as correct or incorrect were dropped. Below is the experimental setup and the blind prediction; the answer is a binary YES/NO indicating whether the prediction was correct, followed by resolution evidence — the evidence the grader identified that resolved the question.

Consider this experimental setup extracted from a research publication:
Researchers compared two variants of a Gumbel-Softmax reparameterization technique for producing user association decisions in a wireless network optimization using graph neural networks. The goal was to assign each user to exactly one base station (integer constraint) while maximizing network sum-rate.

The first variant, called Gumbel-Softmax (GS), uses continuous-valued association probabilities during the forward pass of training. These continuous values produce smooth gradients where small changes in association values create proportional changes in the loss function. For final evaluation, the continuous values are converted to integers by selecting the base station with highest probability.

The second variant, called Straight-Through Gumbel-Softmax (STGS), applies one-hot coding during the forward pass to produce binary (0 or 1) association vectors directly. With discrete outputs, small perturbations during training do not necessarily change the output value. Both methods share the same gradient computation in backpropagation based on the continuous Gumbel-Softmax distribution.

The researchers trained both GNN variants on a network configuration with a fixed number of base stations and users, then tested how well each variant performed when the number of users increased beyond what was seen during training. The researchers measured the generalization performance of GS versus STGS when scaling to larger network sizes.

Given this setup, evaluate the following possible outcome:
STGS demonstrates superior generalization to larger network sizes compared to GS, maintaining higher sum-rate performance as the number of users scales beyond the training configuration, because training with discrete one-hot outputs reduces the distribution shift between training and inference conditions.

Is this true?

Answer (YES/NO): NO